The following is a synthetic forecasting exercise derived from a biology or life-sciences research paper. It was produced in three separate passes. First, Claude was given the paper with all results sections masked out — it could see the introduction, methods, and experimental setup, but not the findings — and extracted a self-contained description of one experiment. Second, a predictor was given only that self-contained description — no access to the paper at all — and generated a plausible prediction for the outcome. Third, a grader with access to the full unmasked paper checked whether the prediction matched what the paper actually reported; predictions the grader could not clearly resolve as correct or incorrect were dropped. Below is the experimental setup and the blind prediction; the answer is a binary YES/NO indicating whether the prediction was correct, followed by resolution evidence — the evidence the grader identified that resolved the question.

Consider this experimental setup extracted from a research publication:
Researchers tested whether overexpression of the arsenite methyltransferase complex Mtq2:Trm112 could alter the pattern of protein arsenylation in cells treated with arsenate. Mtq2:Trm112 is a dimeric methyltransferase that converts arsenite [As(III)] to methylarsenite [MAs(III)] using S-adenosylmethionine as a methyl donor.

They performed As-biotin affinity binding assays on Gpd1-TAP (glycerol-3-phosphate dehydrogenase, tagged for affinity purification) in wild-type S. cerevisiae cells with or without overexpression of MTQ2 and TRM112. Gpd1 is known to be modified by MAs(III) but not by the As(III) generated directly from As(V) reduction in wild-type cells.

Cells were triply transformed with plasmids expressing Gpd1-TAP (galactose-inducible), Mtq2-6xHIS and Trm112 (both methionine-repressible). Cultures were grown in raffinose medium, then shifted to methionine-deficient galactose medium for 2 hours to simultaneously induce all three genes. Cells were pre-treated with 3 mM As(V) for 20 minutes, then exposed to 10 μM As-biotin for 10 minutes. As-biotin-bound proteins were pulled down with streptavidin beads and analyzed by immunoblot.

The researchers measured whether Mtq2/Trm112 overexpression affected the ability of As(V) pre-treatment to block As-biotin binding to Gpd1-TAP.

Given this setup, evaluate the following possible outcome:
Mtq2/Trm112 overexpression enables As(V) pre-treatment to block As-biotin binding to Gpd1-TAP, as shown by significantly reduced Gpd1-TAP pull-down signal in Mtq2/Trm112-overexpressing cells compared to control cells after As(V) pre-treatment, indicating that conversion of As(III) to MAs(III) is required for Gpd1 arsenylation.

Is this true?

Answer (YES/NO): YES